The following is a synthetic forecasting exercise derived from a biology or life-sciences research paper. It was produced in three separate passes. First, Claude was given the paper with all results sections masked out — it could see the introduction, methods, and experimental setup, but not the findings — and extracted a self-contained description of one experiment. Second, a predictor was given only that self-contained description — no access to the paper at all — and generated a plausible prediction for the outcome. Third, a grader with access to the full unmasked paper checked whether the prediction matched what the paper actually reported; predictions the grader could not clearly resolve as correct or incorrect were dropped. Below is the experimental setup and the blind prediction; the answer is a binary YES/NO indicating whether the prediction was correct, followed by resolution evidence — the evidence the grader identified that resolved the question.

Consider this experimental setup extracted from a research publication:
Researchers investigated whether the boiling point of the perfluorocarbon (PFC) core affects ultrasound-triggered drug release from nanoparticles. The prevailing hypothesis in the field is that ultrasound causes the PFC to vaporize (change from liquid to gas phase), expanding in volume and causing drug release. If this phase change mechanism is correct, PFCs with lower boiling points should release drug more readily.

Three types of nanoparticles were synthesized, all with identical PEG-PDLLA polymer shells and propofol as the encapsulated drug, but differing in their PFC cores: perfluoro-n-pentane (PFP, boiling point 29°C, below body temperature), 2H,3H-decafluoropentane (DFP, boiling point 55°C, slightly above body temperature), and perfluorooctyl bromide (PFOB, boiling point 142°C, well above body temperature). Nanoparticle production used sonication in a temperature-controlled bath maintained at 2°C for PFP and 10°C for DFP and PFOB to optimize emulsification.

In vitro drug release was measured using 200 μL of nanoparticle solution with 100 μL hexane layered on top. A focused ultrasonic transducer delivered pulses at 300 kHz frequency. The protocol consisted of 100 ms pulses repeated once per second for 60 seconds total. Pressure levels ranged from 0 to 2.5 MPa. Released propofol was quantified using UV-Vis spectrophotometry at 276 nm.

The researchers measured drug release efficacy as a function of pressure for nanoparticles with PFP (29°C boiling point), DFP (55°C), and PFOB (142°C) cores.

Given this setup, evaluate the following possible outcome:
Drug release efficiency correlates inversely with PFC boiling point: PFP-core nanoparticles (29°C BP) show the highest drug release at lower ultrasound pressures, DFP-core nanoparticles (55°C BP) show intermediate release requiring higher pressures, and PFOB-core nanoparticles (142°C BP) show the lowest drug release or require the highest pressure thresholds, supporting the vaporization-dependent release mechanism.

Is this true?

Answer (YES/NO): NO